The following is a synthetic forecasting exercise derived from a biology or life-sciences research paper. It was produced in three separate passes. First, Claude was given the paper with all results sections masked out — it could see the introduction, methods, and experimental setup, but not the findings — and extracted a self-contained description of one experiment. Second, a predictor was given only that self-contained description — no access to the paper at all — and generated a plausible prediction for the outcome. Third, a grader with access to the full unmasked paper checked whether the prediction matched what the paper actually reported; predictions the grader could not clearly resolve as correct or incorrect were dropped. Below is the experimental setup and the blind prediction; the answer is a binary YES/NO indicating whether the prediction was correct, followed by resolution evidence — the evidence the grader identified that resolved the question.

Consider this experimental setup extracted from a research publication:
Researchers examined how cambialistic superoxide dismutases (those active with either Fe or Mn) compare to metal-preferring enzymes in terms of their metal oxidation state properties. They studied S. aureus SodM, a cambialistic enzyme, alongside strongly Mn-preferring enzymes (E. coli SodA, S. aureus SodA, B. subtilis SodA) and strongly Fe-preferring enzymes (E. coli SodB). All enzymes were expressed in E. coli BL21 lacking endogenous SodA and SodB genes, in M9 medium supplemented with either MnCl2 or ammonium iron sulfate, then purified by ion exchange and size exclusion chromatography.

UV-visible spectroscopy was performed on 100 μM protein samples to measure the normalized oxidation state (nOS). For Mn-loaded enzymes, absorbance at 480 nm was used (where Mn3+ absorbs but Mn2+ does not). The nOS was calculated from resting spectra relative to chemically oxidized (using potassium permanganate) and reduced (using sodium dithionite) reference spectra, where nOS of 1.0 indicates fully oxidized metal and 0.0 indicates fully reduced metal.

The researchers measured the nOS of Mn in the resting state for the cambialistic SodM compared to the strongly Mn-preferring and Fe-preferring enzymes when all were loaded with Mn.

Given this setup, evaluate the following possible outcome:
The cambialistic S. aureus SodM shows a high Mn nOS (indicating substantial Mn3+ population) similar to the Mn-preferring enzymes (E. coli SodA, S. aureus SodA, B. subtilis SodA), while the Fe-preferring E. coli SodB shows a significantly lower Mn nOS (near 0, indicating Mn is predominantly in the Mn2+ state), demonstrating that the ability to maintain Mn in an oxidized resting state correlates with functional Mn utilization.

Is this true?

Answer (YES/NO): NO